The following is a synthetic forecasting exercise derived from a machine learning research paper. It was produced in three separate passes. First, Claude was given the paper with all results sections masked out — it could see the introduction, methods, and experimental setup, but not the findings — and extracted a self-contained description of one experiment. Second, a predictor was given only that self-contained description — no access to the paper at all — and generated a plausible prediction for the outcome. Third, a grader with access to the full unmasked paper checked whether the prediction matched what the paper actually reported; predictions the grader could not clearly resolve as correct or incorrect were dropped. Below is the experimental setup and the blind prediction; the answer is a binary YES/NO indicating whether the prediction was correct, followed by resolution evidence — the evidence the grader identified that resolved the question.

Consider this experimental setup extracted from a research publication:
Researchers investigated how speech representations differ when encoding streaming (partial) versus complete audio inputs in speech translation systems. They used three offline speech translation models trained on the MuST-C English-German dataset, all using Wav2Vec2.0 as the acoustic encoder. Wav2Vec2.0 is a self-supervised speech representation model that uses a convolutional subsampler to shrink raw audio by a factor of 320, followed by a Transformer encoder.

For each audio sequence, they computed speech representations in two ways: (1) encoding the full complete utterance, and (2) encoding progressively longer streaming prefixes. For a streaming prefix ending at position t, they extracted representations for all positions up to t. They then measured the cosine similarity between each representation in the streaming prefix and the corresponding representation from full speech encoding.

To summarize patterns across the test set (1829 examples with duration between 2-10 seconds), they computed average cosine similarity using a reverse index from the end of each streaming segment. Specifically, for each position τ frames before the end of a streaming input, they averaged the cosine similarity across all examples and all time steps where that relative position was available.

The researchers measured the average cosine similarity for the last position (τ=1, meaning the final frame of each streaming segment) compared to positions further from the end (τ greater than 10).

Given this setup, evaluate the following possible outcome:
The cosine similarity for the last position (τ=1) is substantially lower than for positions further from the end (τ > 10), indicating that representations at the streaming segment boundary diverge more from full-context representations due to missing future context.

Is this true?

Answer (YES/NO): YES